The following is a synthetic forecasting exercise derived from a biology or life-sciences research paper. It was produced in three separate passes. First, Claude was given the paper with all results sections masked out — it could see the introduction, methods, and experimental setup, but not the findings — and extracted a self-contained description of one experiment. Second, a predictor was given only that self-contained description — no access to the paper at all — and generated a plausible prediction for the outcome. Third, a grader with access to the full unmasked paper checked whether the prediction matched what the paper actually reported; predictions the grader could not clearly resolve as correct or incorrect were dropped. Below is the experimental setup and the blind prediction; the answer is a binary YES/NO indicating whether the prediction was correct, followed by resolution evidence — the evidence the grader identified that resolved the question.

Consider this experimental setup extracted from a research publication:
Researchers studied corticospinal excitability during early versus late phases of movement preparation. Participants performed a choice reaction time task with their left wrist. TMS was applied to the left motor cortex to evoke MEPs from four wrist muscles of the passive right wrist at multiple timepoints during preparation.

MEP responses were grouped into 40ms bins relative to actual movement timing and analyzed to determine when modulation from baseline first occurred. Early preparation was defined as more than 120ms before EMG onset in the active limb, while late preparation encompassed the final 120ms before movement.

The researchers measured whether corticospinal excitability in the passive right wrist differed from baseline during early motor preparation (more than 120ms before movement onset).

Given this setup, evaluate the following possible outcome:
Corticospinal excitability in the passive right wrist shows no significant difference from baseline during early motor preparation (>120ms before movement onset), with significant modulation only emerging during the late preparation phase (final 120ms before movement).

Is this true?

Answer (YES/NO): YES